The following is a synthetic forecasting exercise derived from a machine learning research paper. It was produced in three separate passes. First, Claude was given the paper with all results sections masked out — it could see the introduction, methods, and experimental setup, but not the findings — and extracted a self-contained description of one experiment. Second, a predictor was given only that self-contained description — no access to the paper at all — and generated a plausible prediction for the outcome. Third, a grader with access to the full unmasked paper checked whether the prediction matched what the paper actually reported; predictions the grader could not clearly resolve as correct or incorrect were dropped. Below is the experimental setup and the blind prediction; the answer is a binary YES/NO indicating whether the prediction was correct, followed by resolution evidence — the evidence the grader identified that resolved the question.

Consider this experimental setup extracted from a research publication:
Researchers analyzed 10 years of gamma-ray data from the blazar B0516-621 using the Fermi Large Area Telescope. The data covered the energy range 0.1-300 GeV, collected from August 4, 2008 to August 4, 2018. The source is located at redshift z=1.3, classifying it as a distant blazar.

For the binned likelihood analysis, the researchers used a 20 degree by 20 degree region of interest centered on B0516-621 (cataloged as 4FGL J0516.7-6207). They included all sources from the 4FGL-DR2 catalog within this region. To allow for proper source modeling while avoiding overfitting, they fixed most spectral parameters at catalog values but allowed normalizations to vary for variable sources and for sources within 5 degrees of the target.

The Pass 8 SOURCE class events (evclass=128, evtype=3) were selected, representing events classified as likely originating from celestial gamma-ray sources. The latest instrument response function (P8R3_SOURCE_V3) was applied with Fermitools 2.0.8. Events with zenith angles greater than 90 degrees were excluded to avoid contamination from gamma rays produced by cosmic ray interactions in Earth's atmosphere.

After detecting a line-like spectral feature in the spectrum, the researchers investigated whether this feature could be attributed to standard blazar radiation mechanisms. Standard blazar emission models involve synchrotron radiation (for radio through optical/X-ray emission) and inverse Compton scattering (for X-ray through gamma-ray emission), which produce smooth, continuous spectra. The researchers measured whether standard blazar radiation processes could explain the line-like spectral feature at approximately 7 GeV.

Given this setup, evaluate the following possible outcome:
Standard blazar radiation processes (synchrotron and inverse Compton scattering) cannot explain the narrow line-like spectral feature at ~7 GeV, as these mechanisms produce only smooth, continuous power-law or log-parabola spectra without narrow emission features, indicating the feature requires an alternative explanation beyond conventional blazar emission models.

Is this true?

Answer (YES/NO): YES